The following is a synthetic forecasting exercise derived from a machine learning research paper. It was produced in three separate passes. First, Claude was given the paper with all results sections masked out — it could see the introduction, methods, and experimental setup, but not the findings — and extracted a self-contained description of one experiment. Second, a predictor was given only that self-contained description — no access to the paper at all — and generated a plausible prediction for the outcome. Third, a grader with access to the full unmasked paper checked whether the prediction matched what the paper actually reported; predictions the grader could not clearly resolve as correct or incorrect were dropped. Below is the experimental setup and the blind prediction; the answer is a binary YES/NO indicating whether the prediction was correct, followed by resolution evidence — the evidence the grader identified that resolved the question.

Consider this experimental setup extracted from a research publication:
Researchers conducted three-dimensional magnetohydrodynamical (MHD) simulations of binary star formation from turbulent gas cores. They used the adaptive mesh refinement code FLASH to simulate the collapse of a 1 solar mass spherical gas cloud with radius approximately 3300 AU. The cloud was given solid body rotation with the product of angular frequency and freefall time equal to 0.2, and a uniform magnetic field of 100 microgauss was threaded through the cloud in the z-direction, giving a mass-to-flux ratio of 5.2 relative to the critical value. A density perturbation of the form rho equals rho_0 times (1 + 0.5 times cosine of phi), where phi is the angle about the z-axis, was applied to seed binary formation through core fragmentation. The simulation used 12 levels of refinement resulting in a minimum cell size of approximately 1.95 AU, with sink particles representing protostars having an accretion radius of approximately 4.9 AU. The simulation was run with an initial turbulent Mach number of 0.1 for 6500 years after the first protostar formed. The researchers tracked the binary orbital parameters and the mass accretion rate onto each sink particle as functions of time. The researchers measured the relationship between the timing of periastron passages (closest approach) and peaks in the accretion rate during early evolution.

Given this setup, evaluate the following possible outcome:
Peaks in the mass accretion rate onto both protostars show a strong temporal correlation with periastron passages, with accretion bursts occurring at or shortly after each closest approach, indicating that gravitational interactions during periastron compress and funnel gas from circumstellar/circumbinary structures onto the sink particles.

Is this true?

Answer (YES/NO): NO